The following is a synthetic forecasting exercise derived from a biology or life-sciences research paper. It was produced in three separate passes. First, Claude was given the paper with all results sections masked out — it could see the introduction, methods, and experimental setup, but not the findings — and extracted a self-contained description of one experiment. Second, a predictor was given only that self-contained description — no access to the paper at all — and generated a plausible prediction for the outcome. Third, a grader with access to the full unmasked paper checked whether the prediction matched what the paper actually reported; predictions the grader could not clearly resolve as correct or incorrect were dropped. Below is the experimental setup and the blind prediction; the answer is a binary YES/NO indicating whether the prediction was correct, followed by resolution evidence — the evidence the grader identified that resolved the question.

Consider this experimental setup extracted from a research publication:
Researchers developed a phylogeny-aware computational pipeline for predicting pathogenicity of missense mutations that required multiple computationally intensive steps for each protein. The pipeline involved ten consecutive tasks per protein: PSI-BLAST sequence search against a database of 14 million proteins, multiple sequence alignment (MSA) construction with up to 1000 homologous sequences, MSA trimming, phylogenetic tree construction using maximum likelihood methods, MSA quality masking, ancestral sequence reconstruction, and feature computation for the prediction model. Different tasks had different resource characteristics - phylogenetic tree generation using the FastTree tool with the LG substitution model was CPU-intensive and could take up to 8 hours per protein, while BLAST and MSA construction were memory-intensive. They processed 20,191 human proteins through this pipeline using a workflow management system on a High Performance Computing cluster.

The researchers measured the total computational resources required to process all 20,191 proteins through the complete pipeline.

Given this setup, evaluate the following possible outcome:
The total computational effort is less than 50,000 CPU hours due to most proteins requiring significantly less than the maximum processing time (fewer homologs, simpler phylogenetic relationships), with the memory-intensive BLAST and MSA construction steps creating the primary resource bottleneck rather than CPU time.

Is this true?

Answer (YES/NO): NO